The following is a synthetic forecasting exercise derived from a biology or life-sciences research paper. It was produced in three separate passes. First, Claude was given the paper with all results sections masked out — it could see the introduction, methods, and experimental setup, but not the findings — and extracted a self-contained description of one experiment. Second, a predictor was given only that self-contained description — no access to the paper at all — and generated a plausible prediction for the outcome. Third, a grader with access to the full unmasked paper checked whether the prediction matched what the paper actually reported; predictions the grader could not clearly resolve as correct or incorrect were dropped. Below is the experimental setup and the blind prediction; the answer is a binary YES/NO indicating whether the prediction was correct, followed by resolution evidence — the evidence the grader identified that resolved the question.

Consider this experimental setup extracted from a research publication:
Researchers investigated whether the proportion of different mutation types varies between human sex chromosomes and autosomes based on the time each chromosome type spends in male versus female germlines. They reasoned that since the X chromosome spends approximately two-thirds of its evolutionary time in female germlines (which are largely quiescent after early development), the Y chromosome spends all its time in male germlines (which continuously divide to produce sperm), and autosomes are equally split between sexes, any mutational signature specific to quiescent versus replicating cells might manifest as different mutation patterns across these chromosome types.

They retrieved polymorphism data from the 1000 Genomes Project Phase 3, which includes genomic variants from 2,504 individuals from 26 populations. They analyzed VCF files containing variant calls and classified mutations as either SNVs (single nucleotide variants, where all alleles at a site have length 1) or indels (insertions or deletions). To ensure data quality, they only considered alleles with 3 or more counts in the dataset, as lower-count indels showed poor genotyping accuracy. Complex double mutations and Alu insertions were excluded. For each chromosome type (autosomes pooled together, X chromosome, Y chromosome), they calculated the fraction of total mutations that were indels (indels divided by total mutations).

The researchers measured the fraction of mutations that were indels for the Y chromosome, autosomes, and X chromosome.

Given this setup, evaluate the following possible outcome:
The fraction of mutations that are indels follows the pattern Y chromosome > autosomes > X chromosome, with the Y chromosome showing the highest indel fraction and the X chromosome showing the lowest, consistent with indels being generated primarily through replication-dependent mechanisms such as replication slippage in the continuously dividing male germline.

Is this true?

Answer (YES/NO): NO